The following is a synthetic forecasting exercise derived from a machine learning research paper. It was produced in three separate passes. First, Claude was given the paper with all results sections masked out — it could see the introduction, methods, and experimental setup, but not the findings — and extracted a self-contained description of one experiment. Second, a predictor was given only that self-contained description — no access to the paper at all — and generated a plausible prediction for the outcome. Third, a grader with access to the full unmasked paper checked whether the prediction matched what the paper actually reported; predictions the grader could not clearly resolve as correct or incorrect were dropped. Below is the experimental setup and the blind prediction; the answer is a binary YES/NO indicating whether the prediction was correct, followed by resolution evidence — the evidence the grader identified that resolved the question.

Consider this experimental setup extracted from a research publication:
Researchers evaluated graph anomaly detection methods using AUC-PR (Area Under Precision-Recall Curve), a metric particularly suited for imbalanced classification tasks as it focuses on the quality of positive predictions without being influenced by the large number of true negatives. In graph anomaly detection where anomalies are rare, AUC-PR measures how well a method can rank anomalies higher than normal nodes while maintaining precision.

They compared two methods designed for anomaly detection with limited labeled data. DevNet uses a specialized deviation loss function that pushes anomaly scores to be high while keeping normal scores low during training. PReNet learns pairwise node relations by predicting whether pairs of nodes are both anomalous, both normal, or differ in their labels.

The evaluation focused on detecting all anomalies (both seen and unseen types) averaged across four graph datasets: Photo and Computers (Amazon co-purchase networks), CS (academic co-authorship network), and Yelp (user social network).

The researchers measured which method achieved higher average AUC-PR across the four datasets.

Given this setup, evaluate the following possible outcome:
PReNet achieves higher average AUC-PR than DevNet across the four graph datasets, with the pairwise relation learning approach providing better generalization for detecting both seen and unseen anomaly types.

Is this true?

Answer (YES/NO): YES